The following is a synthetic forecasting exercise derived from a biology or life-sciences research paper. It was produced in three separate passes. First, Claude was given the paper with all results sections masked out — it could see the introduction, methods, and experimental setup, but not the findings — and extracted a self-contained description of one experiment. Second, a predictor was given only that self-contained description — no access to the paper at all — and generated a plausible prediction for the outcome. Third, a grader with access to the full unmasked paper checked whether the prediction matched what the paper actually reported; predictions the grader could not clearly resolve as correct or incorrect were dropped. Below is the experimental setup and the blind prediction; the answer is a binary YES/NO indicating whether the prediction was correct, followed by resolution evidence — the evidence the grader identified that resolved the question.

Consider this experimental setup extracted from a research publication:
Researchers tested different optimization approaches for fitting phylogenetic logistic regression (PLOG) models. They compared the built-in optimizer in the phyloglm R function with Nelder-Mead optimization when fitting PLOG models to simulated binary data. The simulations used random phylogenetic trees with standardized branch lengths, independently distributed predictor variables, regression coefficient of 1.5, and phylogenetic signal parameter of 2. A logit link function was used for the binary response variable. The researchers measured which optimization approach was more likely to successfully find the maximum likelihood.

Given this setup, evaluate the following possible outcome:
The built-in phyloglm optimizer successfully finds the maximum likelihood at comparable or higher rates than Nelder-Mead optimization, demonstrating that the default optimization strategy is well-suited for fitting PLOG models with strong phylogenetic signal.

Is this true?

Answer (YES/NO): NO